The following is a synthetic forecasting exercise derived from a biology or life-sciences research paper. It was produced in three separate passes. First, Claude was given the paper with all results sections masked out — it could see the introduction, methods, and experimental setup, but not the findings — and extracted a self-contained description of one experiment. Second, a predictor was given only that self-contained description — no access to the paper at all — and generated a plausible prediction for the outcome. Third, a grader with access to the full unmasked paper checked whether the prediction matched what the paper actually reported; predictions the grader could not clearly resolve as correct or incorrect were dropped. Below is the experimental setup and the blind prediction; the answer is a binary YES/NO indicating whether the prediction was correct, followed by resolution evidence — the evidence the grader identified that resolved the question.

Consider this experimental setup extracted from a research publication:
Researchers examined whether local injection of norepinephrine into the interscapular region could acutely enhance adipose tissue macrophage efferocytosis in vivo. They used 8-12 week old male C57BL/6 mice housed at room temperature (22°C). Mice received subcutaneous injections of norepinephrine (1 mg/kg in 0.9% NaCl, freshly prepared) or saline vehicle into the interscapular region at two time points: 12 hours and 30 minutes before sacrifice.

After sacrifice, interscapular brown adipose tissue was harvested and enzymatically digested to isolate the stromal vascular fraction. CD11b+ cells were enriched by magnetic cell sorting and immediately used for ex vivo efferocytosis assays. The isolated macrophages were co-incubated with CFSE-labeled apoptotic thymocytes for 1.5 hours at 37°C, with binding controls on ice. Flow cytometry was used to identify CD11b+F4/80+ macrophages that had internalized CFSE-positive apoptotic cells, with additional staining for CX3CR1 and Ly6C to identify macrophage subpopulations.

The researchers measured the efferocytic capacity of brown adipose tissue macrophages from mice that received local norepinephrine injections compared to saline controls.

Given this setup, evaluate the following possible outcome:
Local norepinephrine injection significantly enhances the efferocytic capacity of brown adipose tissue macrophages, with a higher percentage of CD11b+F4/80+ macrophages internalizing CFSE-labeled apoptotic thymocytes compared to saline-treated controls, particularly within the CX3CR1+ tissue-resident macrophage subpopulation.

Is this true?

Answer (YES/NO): NO